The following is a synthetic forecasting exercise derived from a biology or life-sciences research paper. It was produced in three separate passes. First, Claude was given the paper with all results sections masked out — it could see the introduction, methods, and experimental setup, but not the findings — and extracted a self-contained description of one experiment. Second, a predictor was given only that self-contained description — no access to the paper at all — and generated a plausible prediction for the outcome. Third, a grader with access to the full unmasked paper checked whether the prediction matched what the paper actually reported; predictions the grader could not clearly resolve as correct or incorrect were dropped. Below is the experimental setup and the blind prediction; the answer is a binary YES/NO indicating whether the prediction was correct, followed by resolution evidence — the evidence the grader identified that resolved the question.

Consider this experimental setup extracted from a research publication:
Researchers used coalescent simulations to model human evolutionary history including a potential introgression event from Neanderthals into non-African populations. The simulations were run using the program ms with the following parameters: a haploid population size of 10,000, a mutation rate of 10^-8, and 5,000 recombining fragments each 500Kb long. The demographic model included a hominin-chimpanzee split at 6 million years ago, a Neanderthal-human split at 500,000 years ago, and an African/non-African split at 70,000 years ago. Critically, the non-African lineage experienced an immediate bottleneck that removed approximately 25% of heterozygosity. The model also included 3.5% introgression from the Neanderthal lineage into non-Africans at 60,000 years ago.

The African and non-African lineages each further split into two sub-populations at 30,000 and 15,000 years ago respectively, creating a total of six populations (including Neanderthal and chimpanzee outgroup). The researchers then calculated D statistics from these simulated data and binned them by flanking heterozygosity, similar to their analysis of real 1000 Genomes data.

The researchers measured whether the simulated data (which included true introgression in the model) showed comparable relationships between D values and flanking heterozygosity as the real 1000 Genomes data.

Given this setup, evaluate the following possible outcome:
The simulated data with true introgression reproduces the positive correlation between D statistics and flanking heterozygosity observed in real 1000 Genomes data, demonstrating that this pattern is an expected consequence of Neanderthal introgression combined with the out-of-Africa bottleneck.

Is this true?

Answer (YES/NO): NO